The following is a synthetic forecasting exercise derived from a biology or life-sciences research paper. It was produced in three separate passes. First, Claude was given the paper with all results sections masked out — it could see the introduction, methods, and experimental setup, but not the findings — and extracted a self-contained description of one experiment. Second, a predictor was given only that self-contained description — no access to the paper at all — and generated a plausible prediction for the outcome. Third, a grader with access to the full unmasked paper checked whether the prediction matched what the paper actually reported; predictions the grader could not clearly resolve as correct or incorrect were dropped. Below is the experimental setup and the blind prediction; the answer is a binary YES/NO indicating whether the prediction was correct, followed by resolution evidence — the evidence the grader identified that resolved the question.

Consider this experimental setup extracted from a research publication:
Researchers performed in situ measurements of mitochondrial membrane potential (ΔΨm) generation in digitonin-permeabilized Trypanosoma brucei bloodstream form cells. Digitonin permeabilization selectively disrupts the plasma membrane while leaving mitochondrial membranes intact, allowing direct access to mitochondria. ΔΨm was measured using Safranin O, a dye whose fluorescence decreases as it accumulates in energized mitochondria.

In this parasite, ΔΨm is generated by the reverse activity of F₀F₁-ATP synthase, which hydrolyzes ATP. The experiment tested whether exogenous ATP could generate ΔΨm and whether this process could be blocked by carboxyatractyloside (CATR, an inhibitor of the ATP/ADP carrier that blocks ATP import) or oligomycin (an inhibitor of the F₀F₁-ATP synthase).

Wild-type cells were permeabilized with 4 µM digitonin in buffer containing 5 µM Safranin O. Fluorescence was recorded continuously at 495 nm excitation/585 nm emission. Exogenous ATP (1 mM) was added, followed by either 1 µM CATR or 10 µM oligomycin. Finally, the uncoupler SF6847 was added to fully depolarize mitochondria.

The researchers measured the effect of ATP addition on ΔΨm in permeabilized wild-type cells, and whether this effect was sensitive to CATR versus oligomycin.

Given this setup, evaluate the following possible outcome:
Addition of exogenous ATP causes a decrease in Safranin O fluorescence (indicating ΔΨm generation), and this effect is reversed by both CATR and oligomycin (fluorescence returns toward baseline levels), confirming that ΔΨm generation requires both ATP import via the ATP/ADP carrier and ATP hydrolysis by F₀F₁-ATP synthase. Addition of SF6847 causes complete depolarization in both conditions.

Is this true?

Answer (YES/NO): NO